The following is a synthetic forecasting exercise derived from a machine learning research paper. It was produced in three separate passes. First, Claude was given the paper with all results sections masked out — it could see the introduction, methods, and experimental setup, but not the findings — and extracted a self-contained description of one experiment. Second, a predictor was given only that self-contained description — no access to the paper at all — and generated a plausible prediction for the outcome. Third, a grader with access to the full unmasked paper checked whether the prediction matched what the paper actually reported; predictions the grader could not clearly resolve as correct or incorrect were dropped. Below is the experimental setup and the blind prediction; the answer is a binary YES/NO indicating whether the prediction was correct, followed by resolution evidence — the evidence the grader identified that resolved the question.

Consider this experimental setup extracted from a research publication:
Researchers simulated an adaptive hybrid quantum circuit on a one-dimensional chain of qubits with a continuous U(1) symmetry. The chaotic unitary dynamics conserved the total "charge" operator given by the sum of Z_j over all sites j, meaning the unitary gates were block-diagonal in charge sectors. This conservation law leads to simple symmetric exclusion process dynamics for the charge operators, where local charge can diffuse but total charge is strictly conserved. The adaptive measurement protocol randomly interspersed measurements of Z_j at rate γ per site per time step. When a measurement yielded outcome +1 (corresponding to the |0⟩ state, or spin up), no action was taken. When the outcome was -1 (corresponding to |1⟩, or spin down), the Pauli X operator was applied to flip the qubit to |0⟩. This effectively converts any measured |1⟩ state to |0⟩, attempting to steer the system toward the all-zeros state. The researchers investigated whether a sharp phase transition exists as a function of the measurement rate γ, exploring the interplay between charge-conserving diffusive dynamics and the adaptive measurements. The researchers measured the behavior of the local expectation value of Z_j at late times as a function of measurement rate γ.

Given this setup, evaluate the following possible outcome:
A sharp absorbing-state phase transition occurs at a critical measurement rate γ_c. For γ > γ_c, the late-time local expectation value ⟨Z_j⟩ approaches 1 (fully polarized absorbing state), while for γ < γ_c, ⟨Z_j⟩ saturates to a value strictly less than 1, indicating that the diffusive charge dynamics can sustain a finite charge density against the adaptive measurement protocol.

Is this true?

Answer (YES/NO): NO